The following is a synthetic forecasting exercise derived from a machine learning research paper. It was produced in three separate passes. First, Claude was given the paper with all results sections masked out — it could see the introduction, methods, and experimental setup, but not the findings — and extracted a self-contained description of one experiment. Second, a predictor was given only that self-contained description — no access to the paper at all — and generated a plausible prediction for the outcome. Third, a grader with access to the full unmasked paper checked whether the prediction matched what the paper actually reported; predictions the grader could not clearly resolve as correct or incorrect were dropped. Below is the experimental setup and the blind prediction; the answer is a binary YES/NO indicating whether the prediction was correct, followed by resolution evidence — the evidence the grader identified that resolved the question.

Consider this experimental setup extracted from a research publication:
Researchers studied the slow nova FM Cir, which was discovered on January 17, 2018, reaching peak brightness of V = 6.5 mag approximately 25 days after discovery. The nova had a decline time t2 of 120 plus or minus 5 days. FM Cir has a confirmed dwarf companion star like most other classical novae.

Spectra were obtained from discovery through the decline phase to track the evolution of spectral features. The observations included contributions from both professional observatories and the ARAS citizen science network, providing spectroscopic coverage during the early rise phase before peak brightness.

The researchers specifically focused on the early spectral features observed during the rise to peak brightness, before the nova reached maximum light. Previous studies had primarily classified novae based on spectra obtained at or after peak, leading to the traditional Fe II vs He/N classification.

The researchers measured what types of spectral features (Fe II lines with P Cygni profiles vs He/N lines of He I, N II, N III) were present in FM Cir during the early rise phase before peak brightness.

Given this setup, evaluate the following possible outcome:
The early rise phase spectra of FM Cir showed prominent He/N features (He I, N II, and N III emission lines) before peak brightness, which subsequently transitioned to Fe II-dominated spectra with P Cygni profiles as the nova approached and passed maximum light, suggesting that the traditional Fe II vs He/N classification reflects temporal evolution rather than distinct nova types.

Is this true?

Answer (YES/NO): NO